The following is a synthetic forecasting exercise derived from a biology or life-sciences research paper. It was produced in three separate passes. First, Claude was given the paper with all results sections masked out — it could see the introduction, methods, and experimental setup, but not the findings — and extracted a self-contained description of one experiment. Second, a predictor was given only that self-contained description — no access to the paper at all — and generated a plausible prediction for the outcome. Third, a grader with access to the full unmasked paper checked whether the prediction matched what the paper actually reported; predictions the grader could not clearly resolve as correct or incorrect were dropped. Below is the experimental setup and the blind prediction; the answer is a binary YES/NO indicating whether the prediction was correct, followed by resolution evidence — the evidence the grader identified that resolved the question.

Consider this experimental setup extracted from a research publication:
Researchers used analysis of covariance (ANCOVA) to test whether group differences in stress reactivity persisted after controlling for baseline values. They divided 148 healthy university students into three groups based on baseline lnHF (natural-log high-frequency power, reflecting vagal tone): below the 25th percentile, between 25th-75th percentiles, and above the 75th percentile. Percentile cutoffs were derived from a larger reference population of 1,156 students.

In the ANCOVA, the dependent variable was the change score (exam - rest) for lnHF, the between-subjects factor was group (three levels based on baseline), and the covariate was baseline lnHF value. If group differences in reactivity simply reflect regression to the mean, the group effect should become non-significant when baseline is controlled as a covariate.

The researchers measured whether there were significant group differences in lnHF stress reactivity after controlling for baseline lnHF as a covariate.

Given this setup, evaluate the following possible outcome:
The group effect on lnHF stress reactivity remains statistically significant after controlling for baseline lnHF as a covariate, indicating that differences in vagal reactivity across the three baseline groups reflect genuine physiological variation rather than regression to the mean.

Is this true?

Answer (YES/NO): NO